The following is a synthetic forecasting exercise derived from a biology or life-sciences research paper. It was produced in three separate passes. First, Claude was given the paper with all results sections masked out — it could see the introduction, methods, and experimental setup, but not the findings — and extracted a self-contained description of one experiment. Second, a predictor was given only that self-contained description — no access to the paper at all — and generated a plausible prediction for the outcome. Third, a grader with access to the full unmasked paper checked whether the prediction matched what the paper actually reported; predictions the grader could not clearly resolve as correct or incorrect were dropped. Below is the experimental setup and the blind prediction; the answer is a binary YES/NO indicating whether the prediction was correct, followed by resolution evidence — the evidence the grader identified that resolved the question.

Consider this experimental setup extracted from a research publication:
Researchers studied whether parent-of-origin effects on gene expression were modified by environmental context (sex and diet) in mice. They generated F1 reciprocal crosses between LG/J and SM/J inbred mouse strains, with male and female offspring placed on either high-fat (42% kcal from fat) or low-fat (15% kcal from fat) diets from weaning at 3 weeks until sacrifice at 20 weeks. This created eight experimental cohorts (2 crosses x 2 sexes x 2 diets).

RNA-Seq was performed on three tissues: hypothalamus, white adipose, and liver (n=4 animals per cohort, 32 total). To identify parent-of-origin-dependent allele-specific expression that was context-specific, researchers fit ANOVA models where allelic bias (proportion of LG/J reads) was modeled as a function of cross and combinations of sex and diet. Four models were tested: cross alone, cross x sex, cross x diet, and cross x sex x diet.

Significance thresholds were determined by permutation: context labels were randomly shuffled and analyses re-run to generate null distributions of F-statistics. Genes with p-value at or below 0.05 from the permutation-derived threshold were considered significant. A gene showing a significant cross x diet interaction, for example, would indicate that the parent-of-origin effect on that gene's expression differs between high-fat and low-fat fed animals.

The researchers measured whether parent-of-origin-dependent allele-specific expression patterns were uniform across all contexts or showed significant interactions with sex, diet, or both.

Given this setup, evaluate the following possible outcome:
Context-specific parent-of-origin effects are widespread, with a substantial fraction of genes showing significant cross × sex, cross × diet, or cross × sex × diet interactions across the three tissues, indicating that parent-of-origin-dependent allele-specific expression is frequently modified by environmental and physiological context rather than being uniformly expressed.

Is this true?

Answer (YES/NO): YES